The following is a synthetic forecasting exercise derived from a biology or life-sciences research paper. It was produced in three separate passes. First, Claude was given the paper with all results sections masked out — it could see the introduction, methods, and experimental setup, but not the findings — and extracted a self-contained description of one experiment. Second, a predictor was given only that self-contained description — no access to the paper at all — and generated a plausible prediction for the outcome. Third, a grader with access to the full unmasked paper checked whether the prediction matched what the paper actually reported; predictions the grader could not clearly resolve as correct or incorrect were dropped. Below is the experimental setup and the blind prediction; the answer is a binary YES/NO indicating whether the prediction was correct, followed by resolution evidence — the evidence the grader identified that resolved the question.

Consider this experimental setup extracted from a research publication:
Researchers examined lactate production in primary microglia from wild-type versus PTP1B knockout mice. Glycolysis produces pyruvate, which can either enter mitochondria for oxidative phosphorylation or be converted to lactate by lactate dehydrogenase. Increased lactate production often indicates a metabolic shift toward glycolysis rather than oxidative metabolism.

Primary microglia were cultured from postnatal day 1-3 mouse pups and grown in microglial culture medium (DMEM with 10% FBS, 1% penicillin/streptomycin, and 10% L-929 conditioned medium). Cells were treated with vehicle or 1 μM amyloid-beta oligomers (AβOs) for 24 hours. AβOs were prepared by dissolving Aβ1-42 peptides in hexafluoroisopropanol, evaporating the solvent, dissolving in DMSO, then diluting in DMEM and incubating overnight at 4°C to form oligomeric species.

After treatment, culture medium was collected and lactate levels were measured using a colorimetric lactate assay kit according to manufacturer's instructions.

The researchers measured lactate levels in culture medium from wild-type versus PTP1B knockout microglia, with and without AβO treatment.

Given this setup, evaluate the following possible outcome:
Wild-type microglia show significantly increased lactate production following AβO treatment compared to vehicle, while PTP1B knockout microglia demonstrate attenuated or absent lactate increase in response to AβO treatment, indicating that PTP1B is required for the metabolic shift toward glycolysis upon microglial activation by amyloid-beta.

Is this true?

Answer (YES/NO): NO